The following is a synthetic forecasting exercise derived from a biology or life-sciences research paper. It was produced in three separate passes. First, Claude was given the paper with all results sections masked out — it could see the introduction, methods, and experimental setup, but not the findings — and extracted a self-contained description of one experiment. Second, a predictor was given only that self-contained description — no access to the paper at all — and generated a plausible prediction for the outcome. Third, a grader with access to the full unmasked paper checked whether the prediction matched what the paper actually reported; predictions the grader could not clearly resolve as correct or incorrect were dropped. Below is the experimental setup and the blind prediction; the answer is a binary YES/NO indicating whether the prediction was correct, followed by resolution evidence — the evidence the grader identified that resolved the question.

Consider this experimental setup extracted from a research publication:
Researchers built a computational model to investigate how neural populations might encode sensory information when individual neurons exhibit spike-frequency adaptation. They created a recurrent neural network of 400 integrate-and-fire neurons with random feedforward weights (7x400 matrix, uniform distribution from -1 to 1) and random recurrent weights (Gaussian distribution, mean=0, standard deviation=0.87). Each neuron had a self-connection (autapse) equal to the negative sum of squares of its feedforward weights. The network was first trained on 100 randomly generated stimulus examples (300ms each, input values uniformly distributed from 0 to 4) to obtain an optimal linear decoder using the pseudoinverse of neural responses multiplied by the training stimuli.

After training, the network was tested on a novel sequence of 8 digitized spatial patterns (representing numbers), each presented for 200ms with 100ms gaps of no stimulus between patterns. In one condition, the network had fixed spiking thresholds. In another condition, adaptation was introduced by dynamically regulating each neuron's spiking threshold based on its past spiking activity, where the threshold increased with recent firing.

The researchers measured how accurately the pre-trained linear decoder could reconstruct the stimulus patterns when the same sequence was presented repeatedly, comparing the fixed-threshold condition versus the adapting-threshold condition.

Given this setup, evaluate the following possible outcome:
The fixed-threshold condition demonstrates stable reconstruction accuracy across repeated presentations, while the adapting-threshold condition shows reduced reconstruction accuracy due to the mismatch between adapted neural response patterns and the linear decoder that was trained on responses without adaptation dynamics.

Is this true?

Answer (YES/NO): YES